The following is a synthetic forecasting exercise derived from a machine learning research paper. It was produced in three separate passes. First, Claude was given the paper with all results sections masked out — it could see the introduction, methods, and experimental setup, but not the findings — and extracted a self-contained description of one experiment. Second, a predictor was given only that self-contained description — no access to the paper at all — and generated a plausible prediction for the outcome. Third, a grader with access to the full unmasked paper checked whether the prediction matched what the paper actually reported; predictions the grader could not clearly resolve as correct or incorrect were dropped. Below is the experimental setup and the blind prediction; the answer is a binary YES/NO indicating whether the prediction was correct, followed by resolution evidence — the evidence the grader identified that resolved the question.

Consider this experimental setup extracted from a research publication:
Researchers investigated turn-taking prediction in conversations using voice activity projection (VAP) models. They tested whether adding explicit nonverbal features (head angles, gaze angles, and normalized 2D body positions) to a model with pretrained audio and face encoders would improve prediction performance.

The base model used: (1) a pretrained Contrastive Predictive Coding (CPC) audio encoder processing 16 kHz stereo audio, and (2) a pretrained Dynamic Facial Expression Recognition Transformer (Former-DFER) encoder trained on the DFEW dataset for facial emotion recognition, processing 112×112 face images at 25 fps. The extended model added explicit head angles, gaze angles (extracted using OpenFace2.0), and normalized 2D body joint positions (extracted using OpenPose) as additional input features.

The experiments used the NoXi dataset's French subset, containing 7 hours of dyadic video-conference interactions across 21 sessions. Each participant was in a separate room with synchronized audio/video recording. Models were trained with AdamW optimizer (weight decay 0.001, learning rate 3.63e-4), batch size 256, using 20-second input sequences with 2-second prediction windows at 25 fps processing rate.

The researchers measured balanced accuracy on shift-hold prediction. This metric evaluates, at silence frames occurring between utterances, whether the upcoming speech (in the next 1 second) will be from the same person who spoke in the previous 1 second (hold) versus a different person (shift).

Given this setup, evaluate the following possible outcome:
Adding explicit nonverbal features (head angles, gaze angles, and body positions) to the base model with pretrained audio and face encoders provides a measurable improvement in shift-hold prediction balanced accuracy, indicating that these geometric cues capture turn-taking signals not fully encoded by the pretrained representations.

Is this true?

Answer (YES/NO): NO